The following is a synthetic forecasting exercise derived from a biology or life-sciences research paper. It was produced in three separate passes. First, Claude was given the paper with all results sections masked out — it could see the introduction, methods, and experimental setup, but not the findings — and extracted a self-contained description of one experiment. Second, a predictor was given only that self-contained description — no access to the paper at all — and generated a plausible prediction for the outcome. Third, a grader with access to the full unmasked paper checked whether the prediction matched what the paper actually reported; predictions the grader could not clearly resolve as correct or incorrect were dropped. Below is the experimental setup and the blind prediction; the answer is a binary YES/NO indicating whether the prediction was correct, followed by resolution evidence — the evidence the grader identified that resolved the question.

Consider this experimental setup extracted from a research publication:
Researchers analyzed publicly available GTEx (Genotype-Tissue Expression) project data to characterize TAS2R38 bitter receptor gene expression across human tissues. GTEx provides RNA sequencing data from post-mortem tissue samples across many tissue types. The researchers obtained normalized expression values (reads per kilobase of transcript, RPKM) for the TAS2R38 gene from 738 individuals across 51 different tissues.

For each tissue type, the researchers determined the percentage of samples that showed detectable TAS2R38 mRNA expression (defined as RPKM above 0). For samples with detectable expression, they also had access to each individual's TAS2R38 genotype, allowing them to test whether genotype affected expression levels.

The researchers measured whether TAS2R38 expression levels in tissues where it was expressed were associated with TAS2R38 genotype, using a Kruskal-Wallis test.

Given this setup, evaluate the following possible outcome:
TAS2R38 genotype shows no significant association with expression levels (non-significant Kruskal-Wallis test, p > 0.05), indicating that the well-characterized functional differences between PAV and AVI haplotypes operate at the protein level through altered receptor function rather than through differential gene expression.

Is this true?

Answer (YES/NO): YES